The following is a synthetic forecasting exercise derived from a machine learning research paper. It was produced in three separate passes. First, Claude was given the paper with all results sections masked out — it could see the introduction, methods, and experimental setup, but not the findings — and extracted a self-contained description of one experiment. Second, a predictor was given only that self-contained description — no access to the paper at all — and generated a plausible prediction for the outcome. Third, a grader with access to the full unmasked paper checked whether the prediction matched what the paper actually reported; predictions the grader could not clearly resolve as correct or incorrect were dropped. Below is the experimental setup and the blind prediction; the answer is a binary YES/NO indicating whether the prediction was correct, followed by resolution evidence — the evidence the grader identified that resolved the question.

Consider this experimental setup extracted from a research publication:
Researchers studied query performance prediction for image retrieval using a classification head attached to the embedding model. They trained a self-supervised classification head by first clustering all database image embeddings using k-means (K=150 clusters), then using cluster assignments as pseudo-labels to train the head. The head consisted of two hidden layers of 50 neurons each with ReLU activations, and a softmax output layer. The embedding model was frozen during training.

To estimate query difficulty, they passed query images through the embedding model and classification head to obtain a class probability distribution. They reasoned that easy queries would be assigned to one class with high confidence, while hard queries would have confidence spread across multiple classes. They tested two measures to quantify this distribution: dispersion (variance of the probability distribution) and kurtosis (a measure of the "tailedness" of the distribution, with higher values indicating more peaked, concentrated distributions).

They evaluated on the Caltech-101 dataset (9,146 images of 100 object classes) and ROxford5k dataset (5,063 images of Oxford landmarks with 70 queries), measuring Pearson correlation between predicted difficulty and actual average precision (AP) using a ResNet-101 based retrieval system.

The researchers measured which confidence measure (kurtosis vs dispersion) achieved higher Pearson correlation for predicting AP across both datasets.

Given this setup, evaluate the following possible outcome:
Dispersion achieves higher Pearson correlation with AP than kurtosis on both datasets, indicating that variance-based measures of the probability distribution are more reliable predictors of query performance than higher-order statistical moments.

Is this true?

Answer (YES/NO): YES